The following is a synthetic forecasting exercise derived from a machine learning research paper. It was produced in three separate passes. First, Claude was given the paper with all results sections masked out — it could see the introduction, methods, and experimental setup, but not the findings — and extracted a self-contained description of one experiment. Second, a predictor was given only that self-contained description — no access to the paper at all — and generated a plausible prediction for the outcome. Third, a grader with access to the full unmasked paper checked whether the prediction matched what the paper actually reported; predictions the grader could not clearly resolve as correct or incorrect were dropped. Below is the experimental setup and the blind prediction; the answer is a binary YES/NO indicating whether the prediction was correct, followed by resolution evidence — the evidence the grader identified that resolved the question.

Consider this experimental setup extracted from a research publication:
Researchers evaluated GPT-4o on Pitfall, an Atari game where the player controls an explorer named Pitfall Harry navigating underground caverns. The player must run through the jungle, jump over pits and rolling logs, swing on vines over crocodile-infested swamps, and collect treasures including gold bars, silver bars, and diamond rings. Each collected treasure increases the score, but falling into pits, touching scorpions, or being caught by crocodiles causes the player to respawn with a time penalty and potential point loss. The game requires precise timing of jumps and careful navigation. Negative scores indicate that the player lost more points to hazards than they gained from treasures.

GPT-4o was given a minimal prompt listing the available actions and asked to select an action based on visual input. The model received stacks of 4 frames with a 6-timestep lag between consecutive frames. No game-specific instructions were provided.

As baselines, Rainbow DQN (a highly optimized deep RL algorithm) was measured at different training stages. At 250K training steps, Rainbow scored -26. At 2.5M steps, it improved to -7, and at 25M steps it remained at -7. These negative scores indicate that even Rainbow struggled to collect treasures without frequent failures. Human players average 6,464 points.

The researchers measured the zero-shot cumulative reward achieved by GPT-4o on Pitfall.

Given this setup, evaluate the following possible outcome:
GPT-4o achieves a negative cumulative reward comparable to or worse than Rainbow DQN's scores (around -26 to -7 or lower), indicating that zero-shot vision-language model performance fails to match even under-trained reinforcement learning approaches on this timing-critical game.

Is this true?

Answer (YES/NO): YES